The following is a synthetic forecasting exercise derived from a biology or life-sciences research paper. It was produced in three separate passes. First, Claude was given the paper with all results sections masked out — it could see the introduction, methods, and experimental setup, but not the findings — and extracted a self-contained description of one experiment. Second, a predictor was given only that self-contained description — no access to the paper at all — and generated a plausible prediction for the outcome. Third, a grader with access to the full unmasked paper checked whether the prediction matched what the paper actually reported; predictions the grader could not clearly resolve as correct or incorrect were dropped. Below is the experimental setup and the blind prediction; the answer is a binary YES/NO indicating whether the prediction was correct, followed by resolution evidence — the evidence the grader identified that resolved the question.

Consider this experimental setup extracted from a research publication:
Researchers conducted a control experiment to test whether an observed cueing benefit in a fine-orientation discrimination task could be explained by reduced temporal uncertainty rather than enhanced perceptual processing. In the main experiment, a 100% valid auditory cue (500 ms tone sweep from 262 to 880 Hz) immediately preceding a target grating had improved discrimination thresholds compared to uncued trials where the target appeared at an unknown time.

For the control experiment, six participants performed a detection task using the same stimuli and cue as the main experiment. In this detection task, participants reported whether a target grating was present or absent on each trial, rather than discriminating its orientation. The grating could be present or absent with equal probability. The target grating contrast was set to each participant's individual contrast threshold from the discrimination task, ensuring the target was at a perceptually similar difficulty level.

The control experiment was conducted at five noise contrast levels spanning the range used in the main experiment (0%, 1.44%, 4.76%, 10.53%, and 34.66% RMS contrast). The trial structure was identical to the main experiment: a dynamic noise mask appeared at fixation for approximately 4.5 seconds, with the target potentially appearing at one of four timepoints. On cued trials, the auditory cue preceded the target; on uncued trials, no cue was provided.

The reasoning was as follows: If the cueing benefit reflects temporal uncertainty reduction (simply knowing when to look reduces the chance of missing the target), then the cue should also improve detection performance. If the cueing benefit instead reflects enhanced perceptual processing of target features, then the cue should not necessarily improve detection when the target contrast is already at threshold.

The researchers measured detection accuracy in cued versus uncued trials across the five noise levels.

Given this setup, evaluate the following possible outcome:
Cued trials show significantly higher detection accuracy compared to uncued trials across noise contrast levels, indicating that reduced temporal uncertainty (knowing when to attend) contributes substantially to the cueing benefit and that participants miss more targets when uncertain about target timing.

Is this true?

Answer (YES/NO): NO